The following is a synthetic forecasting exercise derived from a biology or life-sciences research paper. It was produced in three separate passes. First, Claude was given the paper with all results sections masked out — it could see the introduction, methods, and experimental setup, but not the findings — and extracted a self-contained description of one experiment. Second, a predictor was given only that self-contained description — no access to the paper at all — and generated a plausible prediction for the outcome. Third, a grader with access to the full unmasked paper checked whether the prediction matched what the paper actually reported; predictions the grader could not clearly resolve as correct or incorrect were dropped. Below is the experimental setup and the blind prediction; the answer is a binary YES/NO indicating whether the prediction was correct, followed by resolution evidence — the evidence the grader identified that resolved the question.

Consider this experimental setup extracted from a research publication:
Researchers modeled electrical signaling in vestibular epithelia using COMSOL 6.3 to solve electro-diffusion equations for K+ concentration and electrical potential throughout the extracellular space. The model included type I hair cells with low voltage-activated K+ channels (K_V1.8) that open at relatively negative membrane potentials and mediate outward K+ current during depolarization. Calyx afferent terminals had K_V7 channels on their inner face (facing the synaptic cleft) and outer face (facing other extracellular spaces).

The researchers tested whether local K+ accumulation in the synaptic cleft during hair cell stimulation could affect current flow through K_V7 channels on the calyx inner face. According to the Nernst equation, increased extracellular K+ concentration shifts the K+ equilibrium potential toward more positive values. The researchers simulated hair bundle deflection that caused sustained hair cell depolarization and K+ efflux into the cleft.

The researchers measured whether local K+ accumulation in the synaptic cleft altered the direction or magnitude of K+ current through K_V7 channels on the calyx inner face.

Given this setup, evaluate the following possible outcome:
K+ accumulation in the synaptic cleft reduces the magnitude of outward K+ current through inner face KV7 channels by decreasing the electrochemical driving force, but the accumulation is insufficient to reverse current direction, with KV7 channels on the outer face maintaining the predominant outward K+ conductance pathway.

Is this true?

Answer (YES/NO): NO